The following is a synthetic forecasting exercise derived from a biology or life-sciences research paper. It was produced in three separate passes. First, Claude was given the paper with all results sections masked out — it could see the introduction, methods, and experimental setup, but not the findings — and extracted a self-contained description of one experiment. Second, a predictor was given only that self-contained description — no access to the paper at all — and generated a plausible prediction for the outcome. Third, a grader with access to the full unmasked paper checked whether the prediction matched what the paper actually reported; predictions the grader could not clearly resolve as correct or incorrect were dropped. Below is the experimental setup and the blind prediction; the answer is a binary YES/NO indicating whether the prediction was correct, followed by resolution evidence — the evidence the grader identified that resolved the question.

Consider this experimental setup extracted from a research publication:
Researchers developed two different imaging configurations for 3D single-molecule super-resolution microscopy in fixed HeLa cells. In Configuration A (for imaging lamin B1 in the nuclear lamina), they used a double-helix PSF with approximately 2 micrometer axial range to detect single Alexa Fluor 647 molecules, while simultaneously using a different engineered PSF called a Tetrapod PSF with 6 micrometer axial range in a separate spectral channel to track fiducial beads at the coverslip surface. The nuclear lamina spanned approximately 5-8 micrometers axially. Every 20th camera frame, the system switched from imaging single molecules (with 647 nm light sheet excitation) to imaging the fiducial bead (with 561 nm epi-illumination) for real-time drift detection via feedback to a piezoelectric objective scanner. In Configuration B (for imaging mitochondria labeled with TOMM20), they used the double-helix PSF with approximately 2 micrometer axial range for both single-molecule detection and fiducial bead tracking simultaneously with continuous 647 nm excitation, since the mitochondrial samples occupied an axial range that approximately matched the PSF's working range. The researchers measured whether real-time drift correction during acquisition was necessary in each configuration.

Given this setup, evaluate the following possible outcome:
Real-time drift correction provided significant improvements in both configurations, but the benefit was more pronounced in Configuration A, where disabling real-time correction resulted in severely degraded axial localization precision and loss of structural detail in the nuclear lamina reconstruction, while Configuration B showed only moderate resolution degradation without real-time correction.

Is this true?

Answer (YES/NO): NO